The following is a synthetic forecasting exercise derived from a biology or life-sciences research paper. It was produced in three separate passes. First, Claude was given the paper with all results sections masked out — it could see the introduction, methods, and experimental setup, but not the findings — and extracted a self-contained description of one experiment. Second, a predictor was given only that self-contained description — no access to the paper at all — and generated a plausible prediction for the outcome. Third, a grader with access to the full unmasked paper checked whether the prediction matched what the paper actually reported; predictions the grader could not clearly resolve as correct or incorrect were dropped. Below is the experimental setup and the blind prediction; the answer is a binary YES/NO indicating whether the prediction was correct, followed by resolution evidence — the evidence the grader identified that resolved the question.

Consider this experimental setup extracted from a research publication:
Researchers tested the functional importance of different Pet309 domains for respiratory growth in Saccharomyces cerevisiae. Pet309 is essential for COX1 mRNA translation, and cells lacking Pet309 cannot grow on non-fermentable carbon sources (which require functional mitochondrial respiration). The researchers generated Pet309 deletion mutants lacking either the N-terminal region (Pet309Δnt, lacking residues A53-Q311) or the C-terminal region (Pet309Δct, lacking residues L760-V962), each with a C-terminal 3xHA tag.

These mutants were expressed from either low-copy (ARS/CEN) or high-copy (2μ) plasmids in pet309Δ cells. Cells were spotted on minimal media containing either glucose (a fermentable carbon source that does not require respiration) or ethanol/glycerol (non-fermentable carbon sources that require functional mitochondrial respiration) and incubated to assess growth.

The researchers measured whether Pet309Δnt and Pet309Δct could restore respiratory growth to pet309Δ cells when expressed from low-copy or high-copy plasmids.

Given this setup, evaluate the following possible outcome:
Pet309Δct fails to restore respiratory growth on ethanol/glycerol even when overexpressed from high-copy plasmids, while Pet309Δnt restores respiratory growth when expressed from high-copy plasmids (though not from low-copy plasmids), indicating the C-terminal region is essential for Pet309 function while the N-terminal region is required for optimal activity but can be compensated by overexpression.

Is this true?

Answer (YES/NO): NO